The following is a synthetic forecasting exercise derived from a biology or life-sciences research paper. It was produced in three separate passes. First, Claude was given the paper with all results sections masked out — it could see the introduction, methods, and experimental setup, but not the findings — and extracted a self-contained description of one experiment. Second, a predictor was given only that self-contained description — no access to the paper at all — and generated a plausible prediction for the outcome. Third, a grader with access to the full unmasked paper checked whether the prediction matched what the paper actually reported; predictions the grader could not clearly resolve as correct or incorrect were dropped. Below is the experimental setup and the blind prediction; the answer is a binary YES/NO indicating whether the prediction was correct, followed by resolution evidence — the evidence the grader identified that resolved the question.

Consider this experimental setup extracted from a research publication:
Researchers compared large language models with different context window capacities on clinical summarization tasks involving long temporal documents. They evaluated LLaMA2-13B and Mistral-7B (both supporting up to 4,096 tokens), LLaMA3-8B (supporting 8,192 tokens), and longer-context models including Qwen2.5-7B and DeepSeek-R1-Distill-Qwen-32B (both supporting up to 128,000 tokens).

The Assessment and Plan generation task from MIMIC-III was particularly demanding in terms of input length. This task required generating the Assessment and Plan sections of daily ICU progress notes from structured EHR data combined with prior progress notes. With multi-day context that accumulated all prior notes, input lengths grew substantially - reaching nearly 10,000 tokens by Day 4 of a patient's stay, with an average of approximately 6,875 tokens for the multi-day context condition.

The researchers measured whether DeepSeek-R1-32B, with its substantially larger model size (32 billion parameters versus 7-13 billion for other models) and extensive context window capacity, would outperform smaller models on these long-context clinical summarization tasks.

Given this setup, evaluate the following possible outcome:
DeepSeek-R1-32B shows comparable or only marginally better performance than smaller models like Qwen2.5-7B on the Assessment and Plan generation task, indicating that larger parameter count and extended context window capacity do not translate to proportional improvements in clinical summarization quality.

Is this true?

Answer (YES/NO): NO